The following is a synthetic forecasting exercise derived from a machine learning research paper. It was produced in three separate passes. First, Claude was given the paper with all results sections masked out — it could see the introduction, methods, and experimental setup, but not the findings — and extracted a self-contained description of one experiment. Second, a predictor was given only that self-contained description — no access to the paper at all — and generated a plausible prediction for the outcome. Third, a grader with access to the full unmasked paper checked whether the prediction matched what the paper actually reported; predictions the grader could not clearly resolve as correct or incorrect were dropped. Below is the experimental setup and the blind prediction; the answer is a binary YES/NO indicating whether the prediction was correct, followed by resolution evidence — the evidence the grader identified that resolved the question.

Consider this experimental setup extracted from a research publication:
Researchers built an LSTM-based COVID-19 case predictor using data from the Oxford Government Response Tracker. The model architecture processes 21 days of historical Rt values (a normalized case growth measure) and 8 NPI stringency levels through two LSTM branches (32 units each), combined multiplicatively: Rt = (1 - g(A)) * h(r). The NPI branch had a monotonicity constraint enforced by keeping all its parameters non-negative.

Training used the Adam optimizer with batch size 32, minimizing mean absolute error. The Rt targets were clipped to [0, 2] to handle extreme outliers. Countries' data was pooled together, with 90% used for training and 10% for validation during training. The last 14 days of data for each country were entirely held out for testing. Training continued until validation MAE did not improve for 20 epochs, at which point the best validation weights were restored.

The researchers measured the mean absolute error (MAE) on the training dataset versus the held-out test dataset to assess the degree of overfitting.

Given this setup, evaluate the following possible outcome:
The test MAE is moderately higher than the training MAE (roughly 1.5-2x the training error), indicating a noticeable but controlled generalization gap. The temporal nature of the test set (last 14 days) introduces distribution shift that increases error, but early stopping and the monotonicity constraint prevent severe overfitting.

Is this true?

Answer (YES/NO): NO